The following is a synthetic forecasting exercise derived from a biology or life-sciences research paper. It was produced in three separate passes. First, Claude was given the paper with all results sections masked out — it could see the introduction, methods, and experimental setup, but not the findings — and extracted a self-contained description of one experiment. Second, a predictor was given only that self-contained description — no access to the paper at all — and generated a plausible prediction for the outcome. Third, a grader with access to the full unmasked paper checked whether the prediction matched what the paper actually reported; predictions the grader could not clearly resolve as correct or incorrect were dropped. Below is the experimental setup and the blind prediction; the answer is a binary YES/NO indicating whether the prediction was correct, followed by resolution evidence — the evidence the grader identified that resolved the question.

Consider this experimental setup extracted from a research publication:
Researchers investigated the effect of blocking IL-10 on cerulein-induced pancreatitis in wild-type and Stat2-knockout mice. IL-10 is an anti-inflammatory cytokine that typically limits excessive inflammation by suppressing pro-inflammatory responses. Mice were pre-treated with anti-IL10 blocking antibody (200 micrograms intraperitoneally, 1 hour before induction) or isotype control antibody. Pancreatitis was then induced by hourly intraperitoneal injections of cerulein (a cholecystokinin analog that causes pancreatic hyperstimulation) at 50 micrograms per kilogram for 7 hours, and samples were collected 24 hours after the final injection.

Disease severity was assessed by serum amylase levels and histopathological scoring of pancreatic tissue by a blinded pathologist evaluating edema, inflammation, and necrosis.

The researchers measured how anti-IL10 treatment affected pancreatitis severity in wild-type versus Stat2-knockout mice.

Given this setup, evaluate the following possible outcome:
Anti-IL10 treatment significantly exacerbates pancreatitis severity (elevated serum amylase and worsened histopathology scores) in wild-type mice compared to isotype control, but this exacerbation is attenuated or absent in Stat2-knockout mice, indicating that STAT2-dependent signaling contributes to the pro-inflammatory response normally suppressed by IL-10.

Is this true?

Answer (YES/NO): YES